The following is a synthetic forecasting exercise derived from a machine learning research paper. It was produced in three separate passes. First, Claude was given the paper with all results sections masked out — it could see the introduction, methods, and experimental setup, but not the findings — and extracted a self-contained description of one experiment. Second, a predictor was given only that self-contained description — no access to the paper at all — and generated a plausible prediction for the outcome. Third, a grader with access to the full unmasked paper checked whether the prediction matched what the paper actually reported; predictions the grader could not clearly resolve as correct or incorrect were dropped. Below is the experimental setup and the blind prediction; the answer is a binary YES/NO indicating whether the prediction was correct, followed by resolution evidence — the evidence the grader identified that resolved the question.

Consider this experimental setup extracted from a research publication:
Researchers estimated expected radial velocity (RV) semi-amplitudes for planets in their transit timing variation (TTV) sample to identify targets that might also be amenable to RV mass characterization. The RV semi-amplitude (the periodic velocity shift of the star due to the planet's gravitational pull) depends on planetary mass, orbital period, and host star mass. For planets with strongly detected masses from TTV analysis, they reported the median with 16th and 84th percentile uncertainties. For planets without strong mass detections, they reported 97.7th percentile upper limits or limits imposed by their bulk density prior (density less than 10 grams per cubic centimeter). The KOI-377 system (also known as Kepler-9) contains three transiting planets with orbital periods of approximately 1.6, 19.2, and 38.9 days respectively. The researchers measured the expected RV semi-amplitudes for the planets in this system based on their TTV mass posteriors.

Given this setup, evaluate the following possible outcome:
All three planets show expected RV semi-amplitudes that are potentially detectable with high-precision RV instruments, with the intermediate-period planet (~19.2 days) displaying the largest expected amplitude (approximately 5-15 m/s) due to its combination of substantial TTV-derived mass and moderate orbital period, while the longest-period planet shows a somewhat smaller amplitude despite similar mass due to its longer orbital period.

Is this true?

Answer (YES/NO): NO